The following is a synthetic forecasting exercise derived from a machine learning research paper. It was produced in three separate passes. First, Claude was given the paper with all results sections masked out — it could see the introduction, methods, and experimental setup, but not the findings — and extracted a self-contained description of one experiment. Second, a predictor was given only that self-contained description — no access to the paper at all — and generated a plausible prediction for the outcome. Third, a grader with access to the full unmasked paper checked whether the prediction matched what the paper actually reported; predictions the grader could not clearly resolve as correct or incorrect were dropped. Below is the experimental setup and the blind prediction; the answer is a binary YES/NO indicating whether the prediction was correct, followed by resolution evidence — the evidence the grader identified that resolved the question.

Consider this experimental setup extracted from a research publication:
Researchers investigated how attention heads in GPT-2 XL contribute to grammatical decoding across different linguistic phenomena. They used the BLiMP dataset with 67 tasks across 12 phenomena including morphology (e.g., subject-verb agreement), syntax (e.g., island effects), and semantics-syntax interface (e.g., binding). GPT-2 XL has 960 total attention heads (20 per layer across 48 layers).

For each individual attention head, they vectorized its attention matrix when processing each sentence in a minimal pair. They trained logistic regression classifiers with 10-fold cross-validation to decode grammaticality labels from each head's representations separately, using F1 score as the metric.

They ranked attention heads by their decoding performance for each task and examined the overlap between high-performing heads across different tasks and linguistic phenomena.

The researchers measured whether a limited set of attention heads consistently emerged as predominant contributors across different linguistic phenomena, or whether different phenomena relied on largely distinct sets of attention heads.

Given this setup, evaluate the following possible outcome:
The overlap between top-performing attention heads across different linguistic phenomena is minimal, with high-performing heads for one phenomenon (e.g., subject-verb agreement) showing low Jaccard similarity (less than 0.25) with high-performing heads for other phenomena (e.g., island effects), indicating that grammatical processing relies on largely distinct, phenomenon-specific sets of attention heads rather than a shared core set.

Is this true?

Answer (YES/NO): NO